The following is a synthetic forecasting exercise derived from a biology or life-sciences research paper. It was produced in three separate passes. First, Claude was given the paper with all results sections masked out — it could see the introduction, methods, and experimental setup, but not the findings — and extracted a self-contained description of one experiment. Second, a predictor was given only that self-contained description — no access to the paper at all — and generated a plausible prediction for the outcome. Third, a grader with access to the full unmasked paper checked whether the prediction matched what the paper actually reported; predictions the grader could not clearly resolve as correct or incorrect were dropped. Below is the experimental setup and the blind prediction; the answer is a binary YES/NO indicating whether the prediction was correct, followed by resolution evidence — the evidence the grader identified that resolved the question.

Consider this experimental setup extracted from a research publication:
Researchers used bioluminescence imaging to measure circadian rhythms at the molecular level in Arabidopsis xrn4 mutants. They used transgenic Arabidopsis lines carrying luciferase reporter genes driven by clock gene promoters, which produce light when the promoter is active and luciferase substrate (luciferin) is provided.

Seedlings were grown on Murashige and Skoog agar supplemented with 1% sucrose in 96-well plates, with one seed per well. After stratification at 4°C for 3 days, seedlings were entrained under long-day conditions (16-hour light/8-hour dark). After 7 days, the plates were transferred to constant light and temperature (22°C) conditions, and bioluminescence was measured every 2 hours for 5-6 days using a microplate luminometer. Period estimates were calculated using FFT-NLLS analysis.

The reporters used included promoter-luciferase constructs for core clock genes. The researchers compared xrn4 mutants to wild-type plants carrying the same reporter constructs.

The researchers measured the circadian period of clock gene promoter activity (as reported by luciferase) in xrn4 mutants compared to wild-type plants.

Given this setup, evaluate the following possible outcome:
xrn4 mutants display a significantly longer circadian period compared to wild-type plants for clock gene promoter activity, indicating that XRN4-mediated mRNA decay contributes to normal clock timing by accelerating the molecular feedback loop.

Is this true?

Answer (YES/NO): YES